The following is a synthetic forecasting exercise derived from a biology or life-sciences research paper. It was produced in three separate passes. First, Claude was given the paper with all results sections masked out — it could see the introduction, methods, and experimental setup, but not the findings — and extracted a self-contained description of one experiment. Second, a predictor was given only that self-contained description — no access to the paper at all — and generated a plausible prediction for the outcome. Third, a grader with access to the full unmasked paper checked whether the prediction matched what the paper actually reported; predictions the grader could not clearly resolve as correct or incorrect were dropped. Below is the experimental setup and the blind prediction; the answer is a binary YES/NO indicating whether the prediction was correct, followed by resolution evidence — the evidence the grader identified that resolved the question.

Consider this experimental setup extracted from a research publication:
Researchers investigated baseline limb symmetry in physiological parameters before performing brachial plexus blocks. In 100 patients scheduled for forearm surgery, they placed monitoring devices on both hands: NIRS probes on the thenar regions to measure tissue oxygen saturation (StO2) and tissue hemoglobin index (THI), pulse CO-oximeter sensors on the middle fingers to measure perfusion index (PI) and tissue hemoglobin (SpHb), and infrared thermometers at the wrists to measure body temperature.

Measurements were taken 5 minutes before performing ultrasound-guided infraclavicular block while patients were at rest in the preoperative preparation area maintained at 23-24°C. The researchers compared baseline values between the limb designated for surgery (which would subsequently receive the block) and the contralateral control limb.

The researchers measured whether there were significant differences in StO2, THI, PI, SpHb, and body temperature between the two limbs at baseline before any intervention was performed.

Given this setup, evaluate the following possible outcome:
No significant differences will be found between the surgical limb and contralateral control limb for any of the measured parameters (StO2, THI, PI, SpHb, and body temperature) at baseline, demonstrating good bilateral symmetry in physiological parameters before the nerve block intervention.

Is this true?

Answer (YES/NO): YES